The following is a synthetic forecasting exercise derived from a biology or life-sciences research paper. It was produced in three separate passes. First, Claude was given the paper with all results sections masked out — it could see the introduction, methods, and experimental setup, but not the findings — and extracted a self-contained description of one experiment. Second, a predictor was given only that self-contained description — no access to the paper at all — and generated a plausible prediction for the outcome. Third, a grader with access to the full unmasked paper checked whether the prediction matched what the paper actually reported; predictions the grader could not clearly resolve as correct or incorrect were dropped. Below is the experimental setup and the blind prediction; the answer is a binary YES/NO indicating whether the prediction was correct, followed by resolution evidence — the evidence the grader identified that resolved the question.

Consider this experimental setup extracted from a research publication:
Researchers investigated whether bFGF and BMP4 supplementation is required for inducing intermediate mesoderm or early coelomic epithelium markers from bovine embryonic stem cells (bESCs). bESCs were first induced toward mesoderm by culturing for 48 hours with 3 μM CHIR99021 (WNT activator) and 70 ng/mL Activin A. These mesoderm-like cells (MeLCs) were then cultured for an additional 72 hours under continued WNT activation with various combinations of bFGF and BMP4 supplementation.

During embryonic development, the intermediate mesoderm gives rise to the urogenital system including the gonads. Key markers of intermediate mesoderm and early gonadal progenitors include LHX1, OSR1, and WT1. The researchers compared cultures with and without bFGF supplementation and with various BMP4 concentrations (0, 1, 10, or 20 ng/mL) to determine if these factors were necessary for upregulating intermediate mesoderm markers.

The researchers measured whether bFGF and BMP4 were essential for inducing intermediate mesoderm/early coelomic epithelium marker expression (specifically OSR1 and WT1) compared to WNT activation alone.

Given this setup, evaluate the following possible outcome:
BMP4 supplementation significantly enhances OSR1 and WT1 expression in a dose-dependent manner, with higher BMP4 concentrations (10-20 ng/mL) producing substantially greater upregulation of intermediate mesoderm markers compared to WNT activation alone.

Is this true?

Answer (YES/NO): NO